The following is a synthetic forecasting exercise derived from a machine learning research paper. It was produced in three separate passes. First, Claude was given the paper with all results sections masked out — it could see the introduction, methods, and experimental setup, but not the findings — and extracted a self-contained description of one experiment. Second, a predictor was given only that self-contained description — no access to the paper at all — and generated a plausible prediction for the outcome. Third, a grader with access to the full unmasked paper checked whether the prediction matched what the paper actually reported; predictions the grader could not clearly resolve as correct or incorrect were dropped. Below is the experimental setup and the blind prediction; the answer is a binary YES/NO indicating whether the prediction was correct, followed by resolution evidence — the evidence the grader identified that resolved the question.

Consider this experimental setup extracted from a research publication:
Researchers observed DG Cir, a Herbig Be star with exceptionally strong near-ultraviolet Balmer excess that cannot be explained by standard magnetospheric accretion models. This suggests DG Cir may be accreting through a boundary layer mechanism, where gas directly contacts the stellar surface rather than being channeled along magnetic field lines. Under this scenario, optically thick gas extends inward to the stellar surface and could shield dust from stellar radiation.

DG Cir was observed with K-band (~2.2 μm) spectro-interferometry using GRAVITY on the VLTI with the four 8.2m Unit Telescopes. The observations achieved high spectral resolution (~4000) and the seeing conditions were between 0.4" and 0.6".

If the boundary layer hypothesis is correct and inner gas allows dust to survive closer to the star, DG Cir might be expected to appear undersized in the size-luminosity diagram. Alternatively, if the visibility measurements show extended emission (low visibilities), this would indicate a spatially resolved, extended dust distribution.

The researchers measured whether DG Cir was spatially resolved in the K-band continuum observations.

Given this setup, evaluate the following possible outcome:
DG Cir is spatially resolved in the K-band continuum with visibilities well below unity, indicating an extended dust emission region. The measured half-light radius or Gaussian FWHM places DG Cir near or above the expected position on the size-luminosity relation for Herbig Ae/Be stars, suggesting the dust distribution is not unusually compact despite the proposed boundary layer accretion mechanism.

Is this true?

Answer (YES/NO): YES